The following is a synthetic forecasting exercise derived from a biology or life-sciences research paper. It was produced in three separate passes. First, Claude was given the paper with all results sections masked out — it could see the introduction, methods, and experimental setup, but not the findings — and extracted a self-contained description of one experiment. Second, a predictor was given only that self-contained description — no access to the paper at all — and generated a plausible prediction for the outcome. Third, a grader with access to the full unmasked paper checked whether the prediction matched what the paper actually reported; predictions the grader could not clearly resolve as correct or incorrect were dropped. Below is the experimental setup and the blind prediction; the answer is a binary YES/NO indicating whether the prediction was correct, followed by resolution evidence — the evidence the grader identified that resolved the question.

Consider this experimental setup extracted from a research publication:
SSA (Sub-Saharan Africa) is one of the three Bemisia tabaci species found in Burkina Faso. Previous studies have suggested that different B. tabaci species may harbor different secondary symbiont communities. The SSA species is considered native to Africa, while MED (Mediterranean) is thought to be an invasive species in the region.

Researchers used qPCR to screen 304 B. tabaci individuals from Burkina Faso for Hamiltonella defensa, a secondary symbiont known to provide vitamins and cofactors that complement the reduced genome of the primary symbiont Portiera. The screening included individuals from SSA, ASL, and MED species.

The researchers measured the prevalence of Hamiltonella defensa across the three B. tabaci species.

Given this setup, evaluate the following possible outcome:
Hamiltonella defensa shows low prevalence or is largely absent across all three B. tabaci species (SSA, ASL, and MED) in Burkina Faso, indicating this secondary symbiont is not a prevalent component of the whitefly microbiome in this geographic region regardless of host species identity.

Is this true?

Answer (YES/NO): NO